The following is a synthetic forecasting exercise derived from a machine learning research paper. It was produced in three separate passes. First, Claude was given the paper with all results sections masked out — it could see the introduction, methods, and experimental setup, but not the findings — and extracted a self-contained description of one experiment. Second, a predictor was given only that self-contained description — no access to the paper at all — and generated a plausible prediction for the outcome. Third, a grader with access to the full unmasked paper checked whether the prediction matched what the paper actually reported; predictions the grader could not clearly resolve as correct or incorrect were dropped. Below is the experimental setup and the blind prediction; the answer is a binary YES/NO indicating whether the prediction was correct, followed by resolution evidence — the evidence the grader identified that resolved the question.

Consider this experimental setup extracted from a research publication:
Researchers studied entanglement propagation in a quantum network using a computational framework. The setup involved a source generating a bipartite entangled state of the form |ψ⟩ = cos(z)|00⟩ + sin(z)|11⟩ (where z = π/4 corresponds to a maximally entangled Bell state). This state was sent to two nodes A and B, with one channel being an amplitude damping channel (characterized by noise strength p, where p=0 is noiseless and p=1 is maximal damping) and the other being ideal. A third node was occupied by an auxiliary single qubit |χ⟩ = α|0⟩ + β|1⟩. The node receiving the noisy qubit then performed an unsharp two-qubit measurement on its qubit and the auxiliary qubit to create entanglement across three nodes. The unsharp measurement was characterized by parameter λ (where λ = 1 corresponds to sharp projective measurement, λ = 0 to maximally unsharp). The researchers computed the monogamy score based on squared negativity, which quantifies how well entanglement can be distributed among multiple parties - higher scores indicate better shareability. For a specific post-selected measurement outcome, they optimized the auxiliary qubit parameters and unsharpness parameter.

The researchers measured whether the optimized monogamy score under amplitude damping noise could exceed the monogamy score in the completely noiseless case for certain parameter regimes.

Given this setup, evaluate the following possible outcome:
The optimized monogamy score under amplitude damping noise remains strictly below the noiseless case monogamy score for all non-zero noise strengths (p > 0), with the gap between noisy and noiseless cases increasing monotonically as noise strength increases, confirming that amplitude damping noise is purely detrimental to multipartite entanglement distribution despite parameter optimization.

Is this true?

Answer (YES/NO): NO